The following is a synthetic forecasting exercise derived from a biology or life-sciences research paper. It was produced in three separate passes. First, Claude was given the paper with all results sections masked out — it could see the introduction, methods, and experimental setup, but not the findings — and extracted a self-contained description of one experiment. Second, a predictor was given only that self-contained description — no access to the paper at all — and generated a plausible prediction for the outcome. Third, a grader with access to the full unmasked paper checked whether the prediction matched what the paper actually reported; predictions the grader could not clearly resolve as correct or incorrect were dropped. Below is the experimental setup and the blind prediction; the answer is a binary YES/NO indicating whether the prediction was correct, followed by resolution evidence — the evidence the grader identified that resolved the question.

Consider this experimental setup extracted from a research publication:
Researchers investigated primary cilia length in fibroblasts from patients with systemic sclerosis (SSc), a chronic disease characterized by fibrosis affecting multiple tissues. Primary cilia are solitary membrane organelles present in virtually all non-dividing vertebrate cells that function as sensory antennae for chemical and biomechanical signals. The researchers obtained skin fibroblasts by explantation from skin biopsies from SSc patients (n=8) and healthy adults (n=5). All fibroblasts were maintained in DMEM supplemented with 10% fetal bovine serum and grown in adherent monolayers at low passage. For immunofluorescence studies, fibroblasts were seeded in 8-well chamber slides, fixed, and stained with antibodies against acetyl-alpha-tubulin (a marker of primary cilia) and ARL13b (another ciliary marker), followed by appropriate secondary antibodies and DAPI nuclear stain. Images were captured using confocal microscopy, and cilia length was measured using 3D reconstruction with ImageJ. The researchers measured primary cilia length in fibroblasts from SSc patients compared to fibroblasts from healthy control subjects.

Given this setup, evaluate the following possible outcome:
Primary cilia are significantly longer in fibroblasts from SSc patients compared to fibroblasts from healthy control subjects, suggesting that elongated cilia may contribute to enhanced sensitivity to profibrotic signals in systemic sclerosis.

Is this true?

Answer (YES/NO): NO